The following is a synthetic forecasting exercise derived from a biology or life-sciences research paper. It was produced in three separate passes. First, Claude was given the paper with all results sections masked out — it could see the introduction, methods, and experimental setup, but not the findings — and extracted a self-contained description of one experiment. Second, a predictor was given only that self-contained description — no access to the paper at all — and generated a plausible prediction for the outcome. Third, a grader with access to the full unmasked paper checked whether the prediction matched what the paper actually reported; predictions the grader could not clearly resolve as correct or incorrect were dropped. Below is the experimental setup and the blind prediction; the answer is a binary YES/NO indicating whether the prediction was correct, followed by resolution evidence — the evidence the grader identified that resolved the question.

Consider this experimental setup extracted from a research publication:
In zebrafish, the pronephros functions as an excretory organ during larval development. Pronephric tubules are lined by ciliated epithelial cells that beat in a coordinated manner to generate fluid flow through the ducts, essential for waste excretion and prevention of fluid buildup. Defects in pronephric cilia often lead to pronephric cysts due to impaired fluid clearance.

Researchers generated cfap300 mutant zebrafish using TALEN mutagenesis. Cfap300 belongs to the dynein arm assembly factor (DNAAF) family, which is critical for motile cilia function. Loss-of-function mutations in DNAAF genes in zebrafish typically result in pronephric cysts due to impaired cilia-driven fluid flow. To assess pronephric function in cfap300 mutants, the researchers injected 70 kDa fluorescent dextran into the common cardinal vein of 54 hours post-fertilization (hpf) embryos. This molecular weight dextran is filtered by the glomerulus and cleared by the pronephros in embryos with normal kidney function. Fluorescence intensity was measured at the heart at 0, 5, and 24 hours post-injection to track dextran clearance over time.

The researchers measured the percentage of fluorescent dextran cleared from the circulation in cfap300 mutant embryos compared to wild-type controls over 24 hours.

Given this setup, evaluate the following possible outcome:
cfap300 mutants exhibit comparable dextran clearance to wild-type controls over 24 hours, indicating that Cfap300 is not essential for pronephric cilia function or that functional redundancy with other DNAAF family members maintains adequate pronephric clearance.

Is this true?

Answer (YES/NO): YES